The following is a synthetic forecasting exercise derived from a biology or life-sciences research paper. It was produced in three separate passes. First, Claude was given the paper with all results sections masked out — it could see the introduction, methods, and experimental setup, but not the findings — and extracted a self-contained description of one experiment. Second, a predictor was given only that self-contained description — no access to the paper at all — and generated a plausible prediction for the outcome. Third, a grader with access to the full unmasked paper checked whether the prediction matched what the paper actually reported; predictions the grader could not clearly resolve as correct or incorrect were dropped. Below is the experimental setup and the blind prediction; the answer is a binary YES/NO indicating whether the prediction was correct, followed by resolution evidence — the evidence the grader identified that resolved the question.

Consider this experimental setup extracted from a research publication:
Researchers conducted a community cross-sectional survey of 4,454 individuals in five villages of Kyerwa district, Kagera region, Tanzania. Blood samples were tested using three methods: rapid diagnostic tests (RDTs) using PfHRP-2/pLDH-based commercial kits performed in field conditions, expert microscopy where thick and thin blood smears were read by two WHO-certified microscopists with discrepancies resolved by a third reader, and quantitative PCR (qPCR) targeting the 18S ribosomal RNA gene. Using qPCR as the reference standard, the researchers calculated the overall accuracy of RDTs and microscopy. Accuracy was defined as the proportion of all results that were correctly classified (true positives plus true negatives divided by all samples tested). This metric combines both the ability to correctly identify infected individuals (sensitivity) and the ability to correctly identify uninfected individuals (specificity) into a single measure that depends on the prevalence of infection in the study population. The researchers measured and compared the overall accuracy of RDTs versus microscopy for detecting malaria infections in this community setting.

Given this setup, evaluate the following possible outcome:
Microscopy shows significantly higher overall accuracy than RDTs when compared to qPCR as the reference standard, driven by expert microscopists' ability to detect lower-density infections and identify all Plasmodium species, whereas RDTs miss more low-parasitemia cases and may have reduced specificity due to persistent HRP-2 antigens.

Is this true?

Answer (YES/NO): NO